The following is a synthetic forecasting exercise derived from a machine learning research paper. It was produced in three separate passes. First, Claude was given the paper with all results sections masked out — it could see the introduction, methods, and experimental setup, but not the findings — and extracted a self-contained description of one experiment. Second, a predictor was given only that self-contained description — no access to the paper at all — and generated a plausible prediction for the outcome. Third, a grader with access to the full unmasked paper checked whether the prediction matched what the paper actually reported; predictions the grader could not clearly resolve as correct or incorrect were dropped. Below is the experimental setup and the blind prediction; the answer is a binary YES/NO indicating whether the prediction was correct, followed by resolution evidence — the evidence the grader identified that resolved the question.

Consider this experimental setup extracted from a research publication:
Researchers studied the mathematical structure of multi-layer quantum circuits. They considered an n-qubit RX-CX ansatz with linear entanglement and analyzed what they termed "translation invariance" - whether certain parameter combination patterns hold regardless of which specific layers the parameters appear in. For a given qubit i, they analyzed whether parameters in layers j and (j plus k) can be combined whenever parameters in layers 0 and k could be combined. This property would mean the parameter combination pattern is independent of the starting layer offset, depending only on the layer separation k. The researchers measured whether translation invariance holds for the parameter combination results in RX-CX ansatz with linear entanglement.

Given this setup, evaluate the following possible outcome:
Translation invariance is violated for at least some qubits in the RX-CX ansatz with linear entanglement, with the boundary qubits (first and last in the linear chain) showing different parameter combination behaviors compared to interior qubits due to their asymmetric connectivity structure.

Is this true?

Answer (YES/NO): NO